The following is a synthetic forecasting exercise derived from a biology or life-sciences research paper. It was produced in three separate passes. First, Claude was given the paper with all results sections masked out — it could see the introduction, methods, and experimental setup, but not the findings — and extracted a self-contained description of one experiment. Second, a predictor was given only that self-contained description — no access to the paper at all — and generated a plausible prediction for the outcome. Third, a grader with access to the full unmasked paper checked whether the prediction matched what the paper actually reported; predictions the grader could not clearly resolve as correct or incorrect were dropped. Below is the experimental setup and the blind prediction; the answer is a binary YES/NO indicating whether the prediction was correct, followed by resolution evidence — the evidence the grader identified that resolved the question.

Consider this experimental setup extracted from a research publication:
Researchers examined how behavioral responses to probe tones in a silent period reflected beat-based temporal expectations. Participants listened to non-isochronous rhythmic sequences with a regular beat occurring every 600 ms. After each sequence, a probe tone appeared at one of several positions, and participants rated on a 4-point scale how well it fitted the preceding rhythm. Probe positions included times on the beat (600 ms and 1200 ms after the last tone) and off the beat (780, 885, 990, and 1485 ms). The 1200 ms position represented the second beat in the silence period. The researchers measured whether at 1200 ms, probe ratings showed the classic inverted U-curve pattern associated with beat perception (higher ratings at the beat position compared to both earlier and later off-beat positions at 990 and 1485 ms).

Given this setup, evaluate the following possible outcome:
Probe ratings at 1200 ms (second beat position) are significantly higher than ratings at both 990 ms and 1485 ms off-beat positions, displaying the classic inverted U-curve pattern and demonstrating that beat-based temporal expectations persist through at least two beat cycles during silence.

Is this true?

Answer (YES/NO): YES